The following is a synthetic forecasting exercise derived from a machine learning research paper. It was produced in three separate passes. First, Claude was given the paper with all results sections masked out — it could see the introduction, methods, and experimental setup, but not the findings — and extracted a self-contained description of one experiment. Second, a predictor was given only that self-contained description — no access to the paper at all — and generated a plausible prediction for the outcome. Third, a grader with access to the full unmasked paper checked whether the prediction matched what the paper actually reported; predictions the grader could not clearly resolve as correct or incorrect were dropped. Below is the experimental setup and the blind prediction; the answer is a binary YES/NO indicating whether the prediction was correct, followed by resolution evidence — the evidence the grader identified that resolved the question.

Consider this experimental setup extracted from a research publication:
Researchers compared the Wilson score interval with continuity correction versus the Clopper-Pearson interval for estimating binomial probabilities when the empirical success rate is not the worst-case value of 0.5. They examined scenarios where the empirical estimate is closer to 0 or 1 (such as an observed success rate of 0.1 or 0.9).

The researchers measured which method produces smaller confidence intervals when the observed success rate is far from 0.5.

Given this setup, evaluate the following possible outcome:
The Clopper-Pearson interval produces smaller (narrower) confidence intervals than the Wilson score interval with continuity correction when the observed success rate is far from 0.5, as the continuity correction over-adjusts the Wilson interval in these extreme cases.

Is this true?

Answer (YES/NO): YES